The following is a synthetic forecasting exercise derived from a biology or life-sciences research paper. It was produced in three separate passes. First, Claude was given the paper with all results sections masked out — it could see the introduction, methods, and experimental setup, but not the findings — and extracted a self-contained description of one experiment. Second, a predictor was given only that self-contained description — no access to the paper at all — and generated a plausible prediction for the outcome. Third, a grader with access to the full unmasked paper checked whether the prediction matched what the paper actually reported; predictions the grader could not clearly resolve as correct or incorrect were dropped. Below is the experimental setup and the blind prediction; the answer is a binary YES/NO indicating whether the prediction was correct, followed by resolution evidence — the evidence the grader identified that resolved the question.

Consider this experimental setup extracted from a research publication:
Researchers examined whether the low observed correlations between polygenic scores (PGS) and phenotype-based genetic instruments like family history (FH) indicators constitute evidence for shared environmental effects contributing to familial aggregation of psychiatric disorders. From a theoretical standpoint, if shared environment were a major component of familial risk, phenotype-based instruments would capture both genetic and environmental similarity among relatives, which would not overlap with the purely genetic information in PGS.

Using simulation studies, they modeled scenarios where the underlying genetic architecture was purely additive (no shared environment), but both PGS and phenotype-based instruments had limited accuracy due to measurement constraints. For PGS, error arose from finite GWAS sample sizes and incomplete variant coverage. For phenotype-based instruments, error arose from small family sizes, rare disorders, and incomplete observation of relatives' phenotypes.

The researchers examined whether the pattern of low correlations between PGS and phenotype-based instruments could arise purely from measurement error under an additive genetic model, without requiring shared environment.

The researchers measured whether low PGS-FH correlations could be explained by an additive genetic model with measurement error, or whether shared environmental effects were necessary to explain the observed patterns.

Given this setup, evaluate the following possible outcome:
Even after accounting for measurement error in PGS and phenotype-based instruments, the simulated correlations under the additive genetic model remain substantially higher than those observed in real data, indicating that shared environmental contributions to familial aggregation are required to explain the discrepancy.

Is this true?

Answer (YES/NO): NO